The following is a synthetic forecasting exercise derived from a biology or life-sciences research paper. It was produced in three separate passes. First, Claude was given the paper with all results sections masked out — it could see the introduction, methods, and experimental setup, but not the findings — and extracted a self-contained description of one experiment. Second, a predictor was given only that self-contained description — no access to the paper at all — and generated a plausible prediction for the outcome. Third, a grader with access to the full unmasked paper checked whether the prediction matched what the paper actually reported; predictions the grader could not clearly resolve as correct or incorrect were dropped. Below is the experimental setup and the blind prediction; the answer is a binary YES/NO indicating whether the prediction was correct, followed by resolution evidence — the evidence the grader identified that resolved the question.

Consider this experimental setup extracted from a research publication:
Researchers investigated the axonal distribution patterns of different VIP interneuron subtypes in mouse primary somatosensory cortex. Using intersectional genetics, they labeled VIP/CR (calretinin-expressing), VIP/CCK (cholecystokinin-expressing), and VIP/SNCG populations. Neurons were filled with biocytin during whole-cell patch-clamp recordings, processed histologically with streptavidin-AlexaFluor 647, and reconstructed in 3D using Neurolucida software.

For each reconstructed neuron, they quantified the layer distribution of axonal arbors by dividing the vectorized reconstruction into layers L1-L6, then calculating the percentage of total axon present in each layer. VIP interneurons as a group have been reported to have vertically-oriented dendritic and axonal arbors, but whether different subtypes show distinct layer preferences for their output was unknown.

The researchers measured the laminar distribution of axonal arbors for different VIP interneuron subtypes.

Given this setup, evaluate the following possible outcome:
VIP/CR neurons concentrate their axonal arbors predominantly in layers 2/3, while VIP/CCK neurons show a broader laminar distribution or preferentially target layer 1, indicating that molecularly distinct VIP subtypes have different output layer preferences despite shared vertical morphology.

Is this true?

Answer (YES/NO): NO